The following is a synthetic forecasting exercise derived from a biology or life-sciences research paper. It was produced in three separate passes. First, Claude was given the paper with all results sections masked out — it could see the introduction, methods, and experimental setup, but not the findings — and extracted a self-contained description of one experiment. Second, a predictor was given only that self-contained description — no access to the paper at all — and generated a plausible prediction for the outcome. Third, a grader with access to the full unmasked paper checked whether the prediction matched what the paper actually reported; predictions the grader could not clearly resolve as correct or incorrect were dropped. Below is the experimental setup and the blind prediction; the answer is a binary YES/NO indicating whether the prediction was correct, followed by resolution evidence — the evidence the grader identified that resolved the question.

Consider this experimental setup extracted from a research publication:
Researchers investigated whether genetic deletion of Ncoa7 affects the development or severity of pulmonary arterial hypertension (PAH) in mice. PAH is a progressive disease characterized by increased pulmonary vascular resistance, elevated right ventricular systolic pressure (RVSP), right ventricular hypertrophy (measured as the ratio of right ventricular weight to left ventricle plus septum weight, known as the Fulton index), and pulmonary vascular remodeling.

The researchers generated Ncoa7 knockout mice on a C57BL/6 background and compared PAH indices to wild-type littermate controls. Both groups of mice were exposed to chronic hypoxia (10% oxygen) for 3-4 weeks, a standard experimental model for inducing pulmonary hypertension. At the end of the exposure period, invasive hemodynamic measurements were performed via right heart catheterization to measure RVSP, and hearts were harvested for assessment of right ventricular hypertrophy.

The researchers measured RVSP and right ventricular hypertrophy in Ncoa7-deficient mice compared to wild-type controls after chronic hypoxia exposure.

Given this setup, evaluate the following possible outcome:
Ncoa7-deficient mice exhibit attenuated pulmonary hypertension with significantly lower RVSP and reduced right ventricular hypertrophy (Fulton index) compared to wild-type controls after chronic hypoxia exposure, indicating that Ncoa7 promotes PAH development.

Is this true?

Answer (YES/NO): NO